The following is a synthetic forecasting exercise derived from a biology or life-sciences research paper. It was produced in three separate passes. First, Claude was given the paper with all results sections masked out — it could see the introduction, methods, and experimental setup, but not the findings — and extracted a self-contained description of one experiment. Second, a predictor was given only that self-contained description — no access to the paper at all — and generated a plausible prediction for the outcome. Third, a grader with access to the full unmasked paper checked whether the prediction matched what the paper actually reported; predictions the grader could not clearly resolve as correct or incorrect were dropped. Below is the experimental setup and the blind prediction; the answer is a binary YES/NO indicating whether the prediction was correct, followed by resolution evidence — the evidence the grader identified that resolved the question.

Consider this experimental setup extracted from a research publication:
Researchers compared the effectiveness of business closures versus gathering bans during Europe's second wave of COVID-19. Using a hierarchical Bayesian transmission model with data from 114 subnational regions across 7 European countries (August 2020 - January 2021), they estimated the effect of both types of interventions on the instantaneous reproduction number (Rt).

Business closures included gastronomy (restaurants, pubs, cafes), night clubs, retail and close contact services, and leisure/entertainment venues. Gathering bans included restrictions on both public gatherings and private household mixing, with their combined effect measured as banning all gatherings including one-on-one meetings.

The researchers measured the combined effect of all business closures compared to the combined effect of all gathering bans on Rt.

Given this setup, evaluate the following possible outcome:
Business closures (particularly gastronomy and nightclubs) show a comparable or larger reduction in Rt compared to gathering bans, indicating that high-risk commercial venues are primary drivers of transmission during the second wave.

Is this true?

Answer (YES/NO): YES